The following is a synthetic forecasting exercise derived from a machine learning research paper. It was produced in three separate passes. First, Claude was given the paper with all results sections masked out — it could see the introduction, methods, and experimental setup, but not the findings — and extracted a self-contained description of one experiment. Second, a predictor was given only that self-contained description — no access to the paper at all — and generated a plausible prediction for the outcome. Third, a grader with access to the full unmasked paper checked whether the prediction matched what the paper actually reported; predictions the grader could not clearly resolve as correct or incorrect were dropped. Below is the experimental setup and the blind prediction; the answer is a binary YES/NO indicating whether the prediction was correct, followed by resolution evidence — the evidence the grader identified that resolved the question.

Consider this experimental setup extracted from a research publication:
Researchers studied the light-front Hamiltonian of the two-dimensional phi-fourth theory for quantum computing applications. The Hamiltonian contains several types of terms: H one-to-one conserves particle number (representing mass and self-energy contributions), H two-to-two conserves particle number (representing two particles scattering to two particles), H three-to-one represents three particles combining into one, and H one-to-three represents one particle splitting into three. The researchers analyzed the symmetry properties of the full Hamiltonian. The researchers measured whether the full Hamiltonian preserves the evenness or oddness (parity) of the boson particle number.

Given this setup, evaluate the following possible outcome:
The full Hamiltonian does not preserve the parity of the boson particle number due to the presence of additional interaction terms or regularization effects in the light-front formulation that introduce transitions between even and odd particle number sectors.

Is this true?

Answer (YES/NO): NO